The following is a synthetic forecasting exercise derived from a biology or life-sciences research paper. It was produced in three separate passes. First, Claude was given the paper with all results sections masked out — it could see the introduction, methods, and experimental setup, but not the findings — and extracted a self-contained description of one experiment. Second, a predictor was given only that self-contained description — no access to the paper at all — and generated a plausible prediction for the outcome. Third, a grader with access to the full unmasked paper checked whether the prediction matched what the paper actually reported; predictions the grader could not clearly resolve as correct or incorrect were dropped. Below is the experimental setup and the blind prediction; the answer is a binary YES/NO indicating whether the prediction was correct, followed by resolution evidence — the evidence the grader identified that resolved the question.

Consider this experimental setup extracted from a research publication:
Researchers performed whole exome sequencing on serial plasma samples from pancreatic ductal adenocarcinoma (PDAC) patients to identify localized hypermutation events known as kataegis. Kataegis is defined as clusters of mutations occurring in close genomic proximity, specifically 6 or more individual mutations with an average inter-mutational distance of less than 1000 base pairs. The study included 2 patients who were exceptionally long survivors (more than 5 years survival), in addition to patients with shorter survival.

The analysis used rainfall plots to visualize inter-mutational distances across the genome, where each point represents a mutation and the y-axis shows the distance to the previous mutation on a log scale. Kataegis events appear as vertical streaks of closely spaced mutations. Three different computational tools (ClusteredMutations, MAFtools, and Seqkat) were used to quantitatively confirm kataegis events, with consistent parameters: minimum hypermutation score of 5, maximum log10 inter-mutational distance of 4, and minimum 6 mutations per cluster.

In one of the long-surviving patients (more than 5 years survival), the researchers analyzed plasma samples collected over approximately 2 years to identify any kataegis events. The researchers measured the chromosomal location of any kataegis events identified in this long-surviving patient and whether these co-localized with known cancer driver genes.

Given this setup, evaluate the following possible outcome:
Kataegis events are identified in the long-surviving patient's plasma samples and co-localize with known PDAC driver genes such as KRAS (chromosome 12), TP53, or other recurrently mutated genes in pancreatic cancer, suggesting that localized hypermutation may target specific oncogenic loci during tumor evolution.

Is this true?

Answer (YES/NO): NO